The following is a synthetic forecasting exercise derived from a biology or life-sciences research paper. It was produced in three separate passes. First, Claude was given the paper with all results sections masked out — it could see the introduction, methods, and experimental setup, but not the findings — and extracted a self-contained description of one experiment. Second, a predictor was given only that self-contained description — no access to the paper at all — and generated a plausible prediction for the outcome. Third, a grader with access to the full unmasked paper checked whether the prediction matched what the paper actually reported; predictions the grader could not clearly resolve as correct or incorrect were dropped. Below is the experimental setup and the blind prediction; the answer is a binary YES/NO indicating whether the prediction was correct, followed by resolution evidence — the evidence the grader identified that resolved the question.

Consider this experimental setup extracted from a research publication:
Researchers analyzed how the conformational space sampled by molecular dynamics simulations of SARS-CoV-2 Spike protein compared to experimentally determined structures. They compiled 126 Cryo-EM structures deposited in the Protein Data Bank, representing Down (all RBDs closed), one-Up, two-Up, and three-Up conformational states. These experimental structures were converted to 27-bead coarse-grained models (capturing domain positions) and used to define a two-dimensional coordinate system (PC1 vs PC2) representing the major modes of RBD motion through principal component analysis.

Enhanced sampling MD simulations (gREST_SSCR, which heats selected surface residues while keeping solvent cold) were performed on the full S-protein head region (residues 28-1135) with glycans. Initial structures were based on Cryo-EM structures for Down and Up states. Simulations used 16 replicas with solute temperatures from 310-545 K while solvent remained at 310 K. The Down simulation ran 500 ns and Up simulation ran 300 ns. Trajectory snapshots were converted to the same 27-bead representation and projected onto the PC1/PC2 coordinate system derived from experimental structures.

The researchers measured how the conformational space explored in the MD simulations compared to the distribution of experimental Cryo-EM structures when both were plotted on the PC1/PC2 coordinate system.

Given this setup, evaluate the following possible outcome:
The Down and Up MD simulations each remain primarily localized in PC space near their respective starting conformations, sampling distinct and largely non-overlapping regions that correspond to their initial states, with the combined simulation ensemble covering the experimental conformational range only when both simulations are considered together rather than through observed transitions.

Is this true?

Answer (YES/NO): NO